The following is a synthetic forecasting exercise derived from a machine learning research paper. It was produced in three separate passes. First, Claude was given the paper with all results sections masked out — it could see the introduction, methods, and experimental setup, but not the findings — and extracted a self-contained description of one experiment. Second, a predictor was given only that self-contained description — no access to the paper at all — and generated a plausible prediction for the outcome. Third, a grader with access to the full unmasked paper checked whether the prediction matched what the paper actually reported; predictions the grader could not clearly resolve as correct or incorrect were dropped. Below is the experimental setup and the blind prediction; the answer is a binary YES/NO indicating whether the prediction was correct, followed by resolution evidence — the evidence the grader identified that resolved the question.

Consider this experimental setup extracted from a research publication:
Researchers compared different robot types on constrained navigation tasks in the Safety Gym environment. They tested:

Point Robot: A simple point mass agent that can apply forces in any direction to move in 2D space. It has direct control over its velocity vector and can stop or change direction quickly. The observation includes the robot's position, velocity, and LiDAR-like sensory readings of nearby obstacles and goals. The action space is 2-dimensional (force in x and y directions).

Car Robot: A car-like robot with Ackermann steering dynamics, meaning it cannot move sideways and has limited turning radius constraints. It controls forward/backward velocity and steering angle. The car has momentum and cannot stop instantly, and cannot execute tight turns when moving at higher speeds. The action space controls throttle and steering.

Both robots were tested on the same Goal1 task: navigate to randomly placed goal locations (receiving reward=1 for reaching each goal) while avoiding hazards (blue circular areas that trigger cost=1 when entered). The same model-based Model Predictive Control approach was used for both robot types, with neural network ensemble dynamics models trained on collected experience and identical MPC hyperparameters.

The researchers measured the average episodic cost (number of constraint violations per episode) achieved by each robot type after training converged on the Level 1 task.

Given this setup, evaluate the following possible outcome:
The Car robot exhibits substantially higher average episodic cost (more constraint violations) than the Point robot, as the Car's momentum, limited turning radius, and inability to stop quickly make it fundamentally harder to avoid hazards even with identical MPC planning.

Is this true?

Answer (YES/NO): NO